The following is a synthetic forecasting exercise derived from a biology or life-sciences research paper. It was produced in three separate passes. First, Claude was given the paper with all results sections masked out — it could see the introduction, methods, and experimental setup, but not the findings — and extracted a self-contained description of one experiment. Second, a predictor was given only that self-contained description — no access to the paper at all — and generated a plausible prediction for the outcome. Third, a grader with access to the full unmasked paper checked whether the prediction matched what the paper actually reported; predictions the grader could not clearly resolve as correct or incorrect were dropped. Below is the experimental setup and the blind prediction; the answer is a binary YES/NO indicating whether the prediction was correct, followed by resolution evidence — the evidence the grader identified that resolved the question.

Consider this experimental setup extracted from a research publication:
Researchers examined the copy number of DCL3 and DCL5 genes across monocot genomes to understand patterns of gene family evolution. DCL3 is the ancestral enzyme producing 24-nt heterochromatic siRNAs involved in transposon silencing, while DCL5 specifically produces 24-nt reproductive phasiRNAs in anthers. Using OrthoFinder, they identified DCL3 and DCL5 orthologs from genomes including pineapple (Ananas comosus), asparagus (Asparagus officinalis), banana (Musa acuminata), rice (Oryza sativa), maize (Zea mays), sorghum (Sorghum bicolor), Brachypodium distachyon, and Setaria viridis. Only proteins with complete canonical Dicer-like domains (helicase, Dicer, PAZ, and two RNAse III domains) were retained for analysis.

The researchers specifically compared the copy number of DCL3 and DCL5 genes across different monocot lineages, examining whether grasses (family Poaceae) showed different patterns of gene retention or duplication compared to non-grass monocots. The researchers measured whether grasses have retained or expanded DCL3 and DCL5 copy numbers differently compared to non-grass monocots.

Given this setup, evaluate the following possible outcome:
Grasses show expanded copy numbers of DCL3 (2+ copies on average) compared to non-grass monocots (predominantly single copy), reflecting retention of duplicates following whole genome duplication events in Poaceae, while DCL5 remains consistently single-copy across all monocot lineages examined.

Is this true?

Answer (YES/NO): NO